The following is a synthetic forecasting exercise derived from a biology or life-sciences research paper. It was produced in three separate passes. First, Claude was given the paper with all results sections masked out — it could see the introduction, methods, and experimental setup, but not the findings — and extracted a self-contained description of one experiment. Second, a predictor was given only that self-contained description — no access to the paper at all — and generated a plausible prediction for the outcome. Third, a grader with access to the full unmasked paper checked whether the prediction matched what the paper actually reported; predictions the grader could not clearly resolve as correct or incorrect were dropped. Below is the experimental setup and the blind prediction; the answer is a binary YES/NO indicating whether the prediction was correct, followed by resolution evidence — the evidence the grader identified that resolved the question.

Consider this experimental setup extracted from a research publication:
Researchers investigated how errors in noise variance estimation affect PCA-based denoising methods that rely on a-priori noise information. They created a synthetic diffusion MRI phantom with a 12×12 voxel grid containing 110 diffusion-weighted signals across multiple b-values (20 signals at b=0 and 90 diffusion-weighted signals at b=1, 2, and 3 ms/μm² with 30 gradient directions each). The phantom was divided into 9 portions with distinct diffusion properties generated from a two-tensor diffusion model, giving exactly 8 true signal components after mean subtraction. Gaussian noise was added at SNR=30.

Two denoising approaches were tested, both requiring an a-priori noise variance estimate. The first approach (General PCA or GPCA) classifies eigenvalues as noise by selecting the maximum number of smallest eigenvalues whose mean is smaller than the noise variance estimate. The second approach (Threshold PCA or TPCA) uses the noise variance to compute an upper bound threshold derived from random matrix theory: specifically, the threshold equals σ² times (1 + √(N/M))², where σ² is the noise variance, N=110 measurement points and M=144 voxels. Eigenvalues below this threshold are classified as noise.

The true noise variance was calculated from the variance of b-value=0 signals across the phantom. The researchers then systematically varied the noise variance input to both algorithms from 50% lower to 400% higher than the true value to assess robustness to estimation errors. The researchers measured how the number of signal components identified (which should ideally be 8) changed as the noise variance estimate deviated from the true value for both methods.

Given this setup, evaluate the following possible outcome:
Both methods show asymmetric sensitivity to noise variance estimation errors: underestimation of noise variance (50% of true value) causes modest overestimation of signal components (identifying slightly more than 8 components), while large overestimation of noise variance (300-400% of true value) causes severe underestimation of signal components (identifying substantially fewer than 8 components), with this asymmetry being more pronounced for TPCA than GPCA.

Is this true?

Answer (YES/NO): NO